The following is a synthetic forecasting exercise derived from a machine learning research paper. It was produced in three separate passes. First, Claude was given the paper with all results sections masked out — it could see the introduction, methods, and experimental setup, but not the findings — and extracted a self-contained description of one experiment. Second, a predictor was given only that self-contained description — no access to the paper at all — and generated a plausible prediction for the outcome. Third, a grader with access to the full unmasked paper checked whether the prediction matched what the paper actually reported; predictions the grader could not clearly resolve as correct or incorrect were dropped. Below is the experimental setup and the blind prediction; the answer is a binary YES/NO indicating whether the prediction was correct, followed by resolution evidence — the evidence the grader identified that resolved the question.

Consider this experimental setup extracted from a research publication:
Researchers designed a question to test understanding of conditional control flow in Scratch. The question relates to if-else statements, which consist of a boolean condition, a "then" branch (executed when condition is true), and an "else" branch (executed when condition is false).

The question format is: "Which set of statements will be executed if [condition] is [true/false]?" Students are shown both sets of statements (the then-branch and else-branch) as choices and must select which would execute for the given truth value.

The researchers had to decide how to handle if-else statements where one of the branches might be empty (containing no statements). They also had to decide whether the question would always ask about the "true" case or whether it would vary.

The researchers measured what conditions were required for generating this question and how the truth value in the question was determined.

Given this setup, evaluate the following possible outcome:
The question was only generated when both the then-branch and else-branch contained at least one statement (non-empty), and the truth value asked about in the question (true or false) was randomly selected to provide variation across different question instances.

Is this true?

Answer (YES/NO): YES